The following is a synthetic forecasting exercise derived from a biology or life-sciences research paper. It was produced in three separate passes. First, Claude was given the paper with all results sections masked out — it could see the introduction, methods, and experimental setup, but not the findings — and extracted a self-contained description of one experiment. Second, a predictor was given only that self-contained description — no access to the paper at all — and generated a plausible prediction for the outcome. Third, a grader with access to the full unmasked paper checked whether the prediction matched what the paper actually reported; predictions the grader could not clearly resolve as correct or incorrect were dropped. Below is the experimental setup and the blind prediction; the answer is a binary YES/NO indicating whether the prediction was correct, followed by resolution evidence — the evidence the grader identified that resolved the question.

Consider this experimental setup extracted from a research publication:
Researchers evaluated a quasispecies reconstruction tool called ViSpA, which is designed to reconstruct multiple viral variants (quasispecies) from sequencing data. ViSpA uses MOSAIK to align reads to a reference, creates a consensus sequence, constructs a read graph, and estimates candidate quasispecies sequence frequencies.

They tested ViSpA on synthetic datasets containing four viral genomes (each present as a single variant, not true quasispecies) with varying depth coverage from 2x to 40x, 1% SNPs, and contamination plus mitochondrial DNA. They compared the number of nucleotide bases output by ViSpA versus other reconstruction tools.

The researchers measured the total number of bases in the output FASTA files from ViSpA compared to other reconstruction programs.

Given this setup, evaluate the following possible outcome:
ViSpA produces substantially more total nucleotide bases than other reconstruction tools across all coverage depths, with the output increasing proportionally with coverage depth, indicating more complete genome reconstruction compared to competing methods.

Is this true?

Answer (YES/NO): NO